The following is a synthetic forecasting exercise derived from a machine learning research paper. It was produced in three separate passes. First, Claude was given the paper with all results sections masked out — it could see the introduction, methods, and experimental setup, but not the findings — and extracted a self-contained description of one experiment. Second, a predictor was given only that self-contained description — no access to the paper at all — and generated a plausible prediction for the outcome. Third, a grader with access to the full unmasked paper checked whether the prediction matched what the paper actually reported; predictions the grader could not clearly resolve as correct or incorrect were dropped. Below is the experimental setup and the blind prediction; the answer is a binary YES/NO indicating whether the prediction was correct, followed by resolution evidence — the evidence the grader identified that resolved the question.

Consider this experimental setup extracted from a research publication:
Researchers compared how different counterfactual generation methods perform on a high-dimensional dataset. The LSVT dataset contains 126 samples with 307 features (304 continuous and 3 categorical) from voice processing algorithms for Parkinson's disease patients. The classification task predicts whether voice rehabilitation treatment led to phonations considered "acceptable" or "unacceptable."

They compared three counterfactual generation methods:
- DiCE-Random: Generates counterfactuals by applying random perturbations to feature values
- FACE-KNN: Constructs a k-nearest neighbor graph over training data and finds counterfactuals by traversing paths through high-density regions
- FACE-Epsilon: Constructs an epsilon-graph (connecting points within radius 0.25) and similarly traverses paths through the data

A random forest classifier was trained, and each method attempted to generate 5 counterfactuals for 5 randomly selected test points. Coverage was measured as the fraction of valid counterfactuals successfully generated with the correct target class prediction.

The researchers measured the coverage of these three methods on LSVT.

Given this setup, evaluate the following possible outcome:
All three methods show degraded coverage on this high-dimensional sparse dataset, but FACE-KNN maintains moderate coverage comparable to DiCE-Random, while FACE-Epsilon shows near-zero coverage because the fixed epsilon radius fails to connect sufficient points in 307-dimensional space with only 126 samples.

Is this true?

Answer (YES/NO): NO